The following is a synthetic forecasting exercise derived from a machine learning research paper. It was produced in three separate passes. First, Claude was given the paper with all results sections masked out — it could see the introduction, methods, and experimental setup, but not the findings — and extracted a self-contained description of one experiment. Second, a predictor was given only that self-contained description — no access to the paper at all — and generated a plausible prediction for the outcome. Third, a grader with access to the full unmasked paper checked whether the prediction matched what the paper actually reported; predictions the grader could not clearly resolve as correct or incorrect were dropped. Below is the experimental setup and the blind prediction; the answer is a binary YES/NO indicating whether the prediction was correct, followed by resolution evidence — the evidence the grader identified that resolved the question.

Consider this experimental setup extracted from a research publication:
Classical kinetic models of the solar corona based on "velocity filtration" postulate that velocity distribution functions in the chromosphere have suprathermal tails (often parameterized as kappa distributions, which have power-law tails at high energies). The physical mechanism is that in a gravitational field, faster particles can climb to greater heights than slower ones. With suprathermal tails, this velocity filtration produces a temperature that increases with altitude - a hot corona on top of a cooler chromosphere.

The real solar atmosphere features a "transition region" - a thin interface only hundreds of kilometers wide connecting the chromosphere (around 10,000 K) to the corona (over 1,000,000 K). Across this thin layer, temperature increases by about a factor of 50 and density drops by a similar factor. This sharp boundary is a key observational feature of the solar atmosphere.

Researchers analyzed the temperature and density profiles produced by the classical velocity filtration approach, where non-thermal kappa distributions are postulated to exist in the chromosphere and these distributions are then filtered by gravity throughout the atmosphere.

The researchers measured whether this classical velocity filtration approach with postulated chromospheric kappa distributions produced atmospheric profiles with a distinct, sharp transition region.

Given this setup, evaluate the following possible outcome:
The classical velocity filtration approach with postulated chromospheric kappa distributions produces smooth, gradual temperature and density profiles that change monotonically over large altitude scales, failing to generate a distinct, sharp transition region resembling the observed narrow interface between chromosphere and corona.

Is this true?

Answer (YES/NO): YES